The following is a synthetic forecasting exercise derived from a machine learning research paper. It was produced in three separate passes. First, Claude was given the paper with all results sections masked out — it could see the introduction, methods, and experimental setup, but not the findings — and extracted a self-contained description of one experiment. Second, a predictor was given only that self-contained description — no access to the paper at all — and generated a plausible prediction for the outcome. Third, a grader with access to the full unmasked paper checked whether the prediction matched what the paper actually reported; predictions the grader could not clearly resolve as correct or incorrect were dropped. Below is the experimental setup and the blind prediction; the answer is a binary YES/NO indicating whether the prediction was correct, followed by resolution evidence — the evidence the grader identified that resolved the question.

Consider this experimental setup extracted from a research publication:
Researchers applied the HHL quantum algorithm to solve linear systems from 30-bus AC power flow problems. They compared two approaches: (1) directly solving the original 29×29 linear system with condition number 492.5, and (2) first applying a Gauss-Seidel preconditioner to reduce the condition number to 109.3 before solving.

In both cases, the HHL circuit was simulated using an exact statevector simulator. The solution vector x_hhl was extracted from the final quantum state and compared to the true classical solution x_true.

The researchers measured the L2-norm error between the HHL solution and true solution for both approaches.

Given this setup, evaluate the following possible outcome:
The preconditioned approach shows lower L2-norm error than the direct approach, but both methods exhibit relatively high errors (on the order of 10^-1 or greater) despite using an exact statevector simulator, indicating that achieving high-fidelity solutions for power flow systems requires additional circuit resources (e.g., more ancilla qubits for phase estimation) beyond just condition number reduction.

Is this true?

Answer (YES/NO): NO